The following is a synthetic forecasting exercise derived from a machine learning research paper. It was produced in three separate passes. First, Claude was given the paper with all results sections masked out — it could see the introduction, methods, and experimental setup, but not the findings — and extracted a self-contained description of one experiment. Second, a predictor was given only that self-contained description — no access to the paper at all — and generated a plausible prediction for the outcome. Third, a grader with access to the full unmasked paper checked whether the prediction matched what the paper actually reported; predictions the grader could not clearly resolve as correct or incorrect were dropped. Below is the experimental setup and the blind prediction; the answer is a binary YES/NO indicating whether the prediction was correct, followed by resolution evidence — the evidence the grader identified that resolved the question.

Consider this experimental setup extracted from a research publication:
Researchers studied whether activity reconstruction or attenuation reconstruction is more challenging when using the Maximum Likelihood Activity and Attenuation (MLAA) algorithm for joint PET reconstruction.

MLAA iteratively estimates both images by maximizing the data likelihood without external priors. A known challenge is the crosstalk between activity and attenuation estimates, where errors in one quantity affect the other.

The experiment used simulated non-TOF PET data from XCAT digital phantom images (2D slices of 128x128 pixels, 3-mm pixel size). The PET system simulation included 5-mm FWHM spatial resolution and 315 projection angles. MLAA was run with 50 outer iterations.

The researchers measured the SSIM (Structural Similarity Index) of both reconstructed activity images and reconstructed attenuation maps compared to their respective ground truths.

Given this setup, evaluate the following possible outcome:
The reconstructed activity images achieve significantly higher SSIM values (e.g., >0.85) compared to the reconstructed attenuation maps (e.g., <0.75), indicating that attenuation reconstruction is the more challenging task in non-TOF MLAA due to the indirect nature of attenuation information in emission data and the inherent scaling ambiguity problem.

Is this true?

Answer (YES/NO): NO